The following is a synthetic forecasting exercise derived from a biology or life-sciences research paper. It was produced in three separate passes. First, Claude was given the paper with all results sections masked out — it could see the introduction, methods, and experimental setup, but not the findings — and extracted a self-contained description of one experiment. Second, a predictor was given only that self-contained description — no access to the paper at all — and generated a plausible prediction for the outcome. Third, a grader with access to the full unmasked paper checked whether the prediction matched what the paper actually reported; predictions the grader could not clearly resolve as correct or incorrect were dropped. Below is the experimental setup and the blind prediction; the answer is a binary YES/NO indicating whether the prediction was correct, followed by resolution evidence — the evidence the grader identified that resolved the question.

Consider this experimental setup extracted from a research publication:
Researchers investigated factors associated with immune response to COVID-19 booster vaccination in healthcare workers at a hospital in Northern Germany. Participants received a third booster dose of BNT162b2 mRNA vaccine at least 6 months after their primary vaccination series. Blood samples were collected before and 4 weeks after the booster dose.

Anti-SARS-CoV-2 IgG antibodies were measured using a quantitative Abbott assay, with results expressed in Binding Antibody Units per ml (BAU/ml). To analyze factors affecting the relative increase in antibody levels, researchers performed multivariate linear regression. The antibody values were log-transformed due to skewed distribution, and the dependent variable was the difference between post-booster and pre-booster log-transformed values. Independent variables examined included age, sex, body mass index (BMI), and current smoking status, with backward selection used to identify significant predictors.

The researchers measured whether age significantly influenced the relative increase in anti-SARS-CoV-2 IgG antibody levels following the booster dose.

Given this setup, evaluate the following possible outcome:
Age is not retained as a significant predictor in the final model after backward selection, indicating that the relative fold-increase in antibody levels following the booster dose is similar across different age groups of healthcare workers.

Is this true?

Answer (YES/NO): YES